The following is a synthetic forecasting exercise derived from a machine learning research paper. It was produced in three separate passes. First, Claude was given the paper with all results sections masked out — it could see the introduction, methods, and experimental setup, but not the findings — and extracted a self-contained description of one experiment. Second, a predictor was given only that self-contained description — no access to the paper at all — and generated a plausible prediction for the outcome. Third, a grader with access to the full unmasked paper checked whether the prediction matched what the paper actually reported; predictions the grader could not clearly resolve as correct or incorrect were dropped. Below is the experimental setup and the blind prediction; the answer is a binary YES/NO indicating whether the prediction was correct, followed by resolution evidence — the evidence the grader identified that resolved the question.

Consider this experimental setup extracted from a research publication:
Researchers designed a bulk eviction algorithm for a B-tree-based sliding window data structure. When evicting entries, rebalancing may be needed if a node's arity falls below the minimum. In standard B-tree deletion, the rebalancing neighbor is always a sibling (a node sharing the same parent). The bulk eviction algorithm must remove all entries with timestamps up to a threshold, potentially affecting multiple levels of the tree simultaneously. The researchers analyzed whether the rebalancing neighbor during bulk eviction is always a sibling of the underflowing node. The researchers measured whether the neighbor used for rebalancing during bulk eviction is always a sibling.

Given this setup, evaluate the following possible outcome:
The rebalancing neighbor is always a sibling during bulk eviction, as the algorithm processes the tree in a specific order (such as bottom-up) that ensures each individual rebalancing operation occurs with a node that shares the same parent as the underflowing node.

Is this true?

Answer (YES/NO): NO